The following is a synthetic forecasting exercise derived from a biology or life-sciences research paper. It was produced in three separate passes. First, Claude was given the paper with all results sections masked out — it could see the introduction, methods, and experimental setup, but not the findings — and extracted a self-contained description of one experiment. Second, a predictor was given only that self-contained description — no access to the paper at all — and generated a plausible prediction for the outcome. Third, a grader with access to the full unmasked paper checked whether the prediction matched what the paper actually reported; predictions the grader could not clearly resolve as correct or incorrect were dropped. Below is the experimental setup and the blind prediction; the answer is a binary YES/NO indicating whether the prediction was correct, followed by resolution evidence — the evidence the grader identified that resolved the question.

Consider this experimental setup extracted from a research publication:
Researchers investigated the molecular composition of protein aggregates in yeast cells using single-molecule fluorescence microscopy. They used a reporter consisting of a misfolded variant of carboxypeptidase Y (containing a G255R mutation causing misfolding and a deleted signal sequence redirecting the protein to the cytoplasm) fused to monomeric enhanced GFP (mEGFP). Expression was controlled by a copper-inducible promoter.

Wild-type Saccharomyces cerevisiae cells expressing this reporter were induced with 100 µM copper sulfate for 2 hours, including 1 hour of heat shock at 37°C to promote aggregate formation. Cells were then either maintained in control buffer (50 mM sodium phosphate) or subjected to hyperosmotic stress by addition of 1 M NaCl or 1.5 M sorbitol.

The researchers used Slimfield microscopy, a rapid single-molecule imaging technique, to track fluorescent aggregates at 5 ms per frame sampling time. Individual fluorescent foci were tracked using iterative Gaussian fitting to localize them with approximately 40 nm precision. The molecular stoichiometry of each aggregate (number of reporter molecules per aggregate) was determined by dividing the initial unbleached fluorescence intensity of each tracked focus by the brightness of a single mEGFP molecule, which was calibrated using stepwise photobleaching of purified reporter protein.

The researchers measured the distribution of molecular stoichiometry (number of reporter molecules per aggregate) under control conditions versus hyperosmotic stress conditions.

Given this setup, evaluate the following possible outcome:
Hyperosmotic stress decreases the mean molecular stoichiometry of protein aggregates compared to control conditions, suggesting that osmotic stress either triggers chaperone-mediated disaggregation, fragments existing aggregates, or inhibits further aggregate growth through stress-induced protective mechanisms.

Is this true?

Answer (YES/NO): NO